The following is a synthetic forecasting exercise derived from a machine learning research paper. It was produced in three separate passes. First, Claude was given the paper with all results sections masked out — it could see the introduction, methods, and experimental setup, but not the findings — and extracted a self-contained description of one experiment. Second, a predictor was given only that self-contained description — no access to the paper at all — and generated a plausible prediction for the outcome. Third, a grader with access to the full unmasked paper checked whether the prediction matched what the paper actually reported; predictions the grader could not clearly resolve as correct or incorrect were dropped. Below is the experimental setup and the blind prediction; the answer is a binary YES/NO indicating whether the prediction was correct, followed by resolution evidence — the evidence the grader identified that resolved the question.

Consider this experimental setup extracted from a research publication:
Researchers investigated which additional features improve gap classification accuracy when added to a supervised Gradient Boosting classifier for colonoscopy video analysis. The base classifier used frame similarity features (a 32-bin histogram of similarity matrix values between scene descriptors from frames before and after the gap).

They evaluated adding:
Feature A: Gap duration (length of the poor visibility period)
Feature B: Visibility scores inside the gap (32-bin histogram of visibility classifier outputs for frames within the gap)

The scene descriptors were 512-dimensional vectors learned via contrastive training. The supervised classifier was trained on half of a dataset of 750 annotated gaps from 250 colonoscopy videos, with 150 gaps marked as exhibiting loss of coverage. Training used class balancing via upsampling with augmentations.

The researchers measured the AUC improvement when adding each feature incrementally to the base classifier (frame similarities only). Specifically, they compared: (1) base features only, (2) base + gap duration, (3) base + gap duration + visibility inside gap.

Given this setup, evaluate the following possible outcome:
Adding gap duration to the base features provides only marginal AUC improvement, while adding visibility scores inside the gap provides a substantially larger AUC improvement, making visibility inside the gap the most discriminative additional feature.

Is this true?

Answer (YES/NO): NO